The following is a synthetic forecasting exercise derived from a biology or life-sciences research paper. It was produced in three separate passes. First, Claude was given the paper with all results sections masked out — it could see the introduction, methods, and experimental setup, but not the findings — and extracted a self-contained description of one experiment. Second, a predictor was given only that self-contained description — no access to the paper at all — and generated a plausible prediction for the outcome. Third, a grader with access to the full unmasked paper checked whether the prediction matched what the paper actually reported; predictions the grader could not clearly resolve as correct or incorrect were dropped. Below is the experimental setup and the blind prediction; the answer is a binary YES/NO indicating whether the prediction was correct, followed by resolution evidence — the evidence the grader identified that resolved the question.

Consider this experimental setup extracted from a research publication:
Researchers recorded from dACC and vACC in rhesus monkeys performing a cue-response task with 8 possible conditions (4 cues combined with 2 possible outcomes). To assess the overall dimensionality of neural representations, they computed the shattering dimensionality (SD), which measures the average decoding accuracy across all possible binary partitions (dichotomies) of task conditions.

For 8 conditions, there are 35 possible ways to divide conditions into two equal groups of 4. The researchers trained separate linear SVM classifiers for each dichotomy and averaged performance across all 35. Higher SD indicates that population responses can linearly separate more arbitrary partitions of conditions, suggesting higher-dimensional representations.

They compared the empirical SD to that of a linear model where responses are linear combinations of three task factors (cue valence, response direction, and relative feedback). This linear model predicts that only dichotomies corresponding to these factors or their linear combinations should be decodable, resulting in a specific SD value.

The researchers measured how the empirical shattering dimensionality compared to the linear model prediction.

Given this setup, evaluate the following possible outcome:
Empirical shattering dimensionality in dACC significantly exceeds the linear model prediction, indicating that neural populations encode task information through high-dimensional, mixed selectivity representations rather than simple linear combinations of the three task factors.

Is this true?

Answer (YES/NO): NO